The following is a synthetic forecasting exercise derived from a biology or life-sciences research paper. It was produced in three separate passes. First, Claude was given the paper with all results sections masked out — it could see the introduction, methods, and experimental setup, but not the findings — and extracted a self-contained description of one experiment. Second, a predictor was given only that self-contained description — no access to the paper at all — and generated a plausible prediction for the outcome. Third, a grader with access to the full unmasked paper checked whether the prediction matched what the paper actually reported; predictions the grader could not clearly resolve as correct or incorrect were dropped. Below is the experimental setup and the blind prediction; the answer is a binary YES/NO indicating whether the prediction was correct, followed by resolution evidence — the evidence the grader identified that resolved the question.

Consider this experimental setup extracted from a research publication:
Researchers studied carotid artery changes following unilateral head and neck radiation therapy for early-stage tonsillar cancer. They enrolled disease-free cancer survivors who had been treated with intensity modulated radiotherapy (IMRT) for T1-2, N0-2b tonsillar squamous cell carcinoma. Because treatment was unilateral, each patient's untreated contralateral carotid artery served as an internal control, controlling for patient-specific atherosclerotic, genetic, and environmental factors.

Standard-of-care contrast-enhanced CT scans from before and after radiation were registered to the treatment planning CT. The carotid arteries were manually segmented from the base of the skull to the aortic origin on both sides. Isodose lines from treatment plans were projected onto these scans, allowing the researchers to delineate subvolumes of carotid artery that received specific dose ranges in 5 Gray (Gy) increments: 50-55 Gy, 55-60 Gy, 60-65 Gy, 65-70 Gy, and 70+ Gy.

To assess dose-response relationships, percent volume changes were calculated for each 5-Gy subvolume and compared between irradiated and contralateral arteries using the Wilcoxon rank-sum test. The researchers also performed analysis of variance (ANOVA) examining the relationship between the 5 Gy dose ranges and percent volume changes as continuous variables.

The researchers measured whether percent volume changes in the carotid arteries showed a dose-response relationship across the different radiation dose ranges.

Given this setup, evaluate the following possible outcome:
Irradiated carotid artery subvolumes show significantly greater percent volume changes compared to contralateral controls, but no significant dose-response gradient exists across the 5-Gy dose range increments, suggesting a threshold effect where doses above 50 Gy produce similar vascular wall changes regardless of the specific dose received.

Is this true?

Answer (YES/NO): YES